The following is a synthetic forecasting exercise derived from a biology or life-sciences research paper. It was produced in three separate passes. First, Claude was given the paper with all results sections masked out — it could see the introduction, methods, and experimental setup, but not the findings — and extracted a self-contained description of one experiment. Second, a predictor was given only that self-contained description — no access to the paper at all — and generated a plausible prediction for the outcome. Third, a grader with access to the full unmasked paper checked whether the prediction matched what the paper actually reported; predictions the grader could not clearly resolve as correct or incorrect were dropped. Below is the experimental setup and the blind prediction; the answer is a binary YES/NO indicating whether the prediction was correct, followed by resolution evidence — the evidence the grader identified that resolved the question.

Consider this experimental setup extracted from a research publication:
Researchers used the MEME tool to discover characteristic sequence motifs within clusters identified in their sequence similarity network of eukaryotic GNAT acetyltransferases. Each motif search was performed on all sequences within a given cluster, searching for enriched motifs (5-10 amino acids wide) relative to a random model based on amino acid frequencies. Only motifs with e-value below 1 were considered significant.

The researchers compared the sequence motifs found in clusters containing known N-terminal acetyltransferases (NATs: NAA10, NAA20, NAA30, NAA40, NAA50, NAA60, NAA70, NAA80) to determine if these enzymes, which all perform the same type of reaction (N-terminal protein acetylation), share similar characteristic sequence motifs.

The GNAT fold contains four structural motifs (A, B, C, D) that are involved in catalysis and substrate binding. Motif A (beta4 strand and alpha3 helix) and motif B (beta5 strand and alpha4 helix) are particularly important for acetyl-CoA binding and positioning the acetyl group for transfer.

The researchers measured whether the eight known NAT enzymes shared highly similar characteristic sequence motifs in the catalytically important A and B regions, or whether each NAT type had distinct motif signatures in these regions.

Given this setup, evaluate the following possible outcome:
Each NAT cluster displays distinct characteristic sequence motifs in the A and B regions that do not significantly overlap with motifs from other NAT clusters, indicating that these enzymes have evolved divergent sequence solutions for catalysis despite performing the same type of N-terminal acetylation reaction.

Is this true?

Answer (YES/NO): YES